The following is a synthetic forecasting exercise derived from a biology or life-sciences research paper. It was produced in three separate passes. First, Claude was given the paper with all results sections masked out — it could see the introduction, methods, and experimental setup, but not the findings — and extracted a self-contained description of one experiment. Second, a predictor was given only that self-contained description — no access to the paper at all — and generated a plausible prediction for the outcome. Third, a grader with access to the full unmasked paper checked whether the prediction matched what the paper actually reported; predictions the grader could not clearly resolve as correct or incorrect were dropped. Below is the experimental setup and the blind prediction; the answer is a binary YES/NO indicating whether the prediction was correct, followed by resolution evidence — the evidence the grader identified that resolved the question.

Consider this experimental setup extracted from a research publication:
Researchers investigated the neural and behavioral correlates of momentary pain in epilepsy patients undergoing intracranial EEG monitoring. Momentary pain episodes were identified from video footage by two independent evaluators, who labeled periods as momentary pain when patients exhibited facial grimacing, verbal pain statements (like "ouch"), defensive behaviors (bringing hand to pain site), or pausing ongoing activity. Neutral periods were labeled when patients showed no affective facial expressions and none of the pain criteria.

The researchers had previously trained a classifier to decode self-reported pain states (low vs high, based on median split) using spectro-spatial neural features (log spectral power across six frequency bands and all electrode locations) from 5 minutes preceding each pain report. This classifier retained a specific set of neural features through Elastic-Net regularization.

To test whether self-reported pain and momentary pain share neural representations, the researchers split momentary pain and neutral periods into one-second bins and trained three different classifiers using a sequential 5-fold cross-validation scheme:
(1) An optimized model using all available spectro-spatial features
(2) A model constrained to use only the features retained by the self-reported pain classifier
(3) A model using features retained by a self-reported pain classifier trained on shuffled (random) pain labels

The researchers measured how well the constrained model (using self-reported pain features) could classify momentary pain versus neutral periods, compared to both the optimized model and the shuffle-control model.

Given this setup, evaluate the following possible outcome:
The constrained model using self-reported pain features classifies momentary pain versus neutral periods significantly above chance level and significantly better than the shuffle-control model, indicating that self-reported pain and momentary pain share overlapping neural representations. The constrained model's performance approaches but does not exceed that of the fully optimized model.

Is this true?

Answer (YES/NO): YES